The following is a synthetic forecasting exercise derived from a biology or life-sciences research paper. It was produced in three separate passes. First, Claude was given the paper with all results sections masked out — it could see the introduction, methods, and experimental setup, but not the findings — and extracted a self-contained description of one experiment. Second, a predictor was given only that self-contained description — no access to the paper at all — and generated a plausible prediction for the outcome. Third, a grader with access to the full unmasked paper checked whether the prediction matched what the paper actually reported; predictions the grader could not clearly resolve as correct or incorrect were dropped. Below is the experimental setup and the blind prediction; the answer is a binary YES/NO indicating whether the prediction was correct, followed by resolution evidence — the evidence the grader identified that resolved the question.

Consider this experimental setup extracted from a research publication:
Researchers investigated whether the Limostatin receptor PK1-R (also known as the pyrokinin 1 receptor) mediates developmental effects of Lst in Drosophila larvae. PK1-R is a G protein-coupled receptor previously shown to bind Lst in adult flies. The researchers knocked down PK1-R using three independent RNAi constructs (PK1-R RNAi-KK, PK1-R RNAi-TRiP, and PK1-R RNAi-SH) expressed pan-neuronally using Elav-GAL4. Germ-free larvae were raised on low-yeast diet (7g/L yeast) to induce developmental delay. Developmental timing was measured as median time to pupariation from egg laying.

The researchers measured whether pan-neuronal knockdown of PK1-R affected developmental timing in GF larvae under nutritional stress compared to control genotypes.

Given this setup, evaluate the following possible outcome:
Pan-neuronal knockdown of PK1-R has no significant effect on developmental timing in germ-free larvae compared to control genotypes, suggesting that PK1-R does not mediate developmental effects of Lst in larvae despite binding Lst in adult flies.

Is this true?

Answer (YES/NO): YES